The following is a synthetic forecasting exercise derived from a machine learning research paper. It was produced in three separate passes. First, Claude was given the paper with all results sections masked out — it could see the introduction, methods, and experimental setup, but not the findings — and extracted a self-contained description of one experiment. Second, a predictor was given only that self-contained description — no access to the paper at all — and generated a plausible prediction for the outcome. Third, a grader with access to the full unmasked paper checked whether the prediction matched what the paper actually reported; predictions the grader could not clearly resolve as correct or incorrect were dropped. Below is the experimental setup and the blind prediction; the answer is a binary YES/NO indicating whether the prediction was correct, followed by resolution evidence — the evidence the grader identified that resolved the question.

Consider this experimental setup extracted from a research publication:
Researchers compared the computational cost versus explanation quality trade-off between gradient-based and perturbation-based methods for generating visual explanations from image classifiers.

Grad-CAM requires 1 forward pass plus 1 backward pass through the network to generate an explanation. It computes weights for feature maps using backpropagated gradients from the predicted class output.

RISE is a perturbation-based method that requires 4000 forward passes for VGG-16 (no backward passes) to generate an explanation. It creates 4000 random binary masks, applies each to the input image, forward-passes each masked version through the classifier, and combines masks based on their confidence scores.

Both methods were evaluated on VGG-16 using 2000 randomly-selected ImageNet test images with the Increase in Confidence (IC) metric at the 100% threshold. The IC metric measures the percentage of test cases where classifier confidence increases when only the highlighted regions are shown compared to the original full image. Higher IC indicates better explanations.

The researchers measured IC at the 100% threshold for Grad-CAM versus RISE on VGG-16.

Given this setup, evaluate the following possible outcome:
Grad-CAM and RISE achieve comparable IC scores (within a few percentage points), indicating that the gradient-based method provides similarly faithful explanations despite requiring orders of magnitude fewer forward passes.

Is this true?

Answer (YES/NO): NO